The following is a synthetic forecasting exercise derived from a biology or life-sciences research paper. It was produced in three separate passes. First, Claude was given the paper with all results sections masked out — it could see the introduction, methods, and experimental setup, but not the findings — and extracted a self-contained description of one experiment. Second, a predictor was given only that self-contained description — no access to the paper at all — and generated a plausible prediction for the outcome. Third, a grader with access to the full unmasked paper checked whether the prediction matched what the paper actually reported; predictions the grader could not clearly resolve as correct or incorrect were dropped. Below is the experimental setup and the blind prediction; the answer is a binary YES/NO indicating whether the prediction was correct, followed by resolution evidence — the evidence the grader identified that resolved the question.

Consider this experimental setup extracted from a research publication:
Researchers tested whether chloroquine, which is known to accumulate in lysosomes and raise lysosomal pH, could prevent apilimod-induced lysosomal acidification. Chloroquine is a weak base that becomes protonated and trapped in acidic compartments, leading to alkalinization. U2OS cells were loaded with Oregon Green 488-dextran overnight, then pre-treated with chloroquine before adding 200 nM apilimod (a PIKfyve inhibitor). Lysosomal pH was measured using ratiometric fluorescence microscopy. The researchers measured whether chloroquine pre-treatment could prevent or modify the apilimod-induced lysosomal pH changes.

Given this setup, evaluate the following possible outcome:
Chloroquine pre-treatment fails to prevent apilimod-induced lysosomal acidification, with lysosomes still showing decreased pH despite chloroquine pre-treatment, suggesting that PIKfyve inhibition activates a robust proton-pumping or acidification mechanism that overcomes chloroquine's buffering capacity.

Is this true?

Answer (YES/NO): YES